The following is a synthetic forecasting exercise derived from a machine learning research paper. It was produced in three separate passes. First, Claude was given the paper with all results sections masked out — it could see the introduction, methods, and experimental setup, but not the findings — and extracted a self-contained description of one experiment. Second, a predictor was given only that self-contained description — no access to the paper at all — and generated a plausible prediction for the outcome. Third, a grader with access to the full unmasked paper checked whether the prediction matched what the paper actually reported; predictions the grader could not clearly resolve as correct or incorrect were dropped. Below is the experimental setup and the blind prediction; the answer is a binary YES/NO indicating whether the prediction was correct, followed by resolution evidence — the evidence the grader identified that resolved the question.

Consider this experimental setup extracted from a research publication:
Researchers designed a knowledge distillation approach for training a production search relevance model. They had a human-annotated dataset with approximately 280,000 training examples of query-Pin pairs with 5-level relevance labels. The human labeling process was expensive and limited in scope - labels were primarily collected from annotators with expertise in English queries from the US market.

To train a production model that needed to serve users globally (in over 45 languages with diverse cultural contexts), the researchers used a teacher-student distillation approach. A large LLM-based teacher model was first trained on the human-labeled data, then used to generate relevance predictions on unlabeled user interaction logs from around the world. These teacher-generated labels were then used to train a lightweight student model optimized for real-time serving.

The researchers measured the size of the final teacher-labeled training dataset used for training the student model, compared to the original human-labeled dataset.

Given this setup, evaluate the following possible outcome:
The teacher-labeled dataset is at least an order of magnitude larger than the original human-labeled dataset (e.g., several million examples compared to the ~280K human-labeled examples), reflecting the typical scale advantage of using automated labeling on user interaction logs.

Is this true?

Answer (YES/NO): YES